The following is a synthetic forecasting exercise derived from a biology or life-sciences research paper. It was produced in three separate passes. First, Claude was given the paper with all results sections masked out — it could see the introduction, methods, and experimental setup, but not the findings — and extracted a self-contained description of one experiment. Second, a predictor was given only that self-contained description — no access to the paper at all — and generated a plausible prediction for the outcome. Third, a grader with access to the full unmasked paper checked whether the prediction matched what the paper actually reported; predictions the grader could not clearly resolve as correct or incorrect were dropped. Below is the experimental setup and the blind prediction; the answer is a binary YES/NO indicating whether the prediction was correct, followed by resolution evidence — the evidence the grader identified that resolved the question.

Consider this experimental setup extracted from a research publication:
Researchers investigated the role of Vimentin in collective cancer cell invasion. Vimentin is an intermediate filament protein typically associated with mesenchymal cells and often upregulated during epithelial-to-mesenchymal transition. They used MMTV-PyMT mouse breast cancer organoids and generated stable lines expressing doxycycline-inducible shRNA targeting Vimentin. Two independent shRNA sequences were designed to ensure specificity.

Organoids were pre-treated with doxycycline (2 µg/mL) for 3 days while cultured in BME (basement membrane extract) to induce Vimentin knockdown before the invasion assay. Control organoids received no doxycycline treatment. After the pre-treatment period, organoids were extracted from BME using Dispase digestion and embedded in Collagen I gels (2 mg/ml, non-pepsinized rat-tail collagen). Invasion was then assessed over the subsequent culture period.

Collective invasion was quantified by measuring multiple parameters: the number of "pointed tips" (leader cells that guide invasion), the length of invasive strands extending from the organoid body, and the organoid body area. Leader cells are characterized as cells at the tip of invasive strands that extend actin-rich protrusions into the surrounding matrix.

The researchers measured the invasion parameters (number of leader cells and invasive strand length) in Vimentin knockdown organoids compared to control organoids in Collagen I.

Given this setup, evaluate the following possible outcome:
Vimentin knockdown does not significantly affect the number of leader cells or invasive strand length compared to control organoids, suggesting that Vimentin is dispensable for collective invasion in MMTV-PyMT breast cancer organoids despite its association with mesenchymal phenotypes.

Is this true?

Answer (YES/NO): NO